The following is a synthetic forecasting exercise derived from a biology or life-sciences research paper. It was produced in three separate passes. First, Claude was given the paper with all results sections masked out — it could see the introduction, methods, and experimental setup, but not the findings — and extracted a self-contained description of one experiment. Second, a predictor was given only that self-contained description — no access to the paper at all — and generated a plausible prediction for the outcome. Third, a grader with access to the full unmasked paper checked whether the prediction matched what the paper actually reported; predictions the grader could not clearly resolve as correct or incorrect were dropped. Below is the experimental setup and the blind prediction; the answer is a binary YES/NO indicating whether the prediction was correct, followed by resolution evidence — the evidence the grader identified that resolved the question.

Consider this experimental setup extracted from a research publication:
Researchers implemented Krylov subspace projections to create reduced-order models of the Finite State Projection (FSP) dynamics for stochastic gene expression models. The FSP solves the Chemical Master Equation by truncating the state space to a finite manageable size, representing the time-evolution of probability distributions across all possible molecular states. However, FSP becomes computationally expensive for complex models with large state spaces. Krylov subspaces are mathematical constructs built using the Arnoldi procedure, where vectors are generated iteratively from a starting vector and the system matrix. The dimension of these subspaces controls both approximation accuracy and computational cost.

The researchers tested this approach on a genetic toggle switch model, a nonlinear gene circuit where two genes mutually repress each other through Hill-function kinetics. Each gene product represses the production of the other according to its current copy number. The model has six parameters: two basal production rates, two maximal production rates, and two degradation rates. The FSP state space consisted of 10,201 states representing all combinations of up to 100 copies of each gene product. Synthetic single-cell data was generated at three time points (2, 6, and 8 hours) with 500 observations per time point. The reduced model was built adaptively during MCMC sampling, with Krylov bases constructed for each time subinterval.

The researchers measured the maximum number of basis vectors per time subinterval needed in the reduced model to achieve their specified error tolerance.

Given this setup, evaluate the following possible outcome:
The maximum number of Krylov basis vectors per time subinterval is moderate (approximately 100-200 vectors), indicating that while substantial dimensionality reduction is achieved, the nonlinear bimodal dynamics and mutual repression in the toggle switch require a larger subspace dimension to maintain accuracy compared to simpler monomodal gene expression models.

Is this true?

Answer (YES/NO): NO